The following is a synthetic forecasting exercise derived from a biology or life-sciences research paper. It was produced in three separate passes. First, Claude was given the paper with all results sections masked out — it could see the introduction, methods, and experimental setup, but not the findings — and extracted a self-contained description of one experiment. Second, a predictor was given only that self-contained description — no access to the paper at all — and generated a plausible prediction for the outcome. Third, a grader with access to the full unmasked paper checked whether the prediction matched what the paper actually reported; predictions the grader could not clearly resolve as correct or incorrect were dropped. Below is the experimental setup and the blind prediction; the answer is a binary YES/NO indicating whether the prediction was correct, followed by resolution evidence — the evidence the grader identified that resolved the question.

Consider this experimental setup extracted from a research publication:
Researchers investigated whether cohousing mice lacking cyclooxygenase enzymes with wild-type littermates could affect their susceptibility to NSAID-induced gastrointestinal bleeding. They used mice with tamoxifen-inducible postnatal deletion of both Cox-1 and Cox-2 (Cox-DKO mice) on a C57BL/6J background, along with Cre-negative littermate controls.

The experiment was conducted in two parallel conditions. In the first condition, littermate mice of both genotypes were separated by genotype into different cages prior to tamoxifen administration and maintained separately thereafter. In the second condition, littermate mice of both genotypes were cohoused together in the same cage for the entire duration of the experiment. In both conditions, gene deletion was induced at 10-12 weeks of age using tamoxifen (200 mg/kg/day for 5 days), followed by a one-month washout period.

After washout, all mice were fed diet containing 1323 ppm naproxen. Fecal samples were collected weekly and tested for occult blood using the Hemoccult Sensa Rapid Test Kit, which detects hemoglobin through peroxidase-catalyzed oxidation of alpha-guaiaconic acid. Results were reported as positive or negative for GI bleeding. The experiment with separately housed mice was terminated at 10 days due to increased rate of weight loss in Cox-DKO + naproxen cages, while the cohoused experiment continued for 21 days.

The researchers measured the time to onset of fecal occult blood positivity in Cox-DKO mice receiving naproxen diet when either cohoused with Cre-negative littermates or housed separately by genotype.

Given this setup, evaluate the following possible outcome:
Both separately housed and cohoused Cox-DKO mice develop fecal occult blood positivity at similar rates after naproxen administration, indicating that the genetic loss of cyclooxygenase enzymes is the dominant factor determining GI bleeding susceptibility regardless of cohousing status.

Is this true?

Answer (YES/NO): NO